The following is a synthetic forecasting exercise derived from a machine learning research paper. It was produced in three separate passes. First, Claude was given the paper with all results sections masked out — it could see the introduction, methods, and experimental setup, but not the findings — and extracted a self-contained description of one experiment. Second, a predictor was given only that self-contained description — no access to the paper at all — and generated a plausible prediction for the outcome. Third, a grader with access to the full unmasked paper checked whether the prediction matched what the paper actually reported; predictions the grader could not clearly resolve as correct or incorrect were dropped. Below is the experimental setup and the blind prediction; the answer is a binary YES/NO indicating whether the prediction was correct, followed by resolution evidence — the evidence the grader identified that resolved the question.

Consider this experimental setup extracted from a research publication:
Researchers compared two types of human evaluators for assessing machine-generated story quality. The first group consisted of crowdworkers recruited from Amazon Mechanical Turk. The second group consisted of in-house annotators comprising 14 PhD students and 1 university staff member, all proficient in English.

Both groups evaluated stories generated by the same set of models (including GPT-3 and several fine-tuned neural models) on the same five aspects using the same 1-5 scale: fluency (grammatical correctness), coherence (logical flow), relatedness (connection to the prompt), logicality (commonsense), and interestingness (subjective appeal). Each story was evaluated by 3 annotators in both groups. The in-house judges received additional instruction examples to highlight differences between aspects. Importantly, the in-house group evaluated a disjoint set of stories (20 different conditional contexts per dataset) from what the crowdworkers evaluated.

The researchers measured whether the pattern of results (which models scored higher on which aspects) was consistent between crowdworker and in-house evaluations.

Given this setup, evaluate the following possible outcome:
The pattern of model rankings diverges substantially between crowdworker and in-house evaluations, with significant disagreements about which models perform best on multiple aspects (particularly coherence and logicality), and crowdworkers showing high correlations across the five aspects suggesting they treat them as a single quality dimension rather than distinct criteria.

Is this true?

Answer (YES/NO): NO